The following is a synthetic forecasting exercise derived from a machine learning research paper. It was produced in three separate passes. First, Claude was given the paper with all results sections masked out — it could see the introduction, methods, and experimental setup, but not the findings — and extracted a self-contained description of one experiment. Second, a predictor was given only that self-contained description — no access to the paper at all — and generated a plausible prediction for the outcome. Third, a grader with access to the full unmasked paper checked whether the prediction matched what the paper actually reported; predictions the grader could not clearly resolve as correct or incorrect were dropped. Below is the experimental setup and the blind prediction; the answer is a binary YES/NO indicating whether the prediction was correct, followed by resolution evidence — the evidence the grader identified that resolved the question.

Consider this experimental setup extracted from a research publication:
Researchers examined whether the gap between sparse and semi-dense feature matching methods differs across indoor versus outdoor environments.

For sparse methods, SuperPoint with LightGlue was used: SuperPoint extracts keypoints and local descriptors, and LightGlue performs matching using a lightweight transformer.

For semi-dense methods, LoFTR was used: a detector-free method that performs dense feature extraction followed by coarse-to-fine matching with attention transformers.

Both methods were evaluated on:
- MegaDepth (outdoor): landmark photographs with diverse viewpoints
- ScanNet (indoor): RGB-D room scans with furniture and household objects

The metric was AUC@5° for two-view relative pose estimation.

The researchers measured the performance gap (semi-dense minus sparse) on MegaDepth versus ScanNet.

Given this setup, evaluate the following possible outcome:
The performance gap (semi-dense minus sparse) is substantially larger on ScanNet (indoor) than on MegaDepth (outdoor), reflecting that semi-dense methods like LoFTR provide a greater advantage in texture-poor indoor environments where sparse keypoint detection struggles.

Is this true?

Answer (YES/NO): NO